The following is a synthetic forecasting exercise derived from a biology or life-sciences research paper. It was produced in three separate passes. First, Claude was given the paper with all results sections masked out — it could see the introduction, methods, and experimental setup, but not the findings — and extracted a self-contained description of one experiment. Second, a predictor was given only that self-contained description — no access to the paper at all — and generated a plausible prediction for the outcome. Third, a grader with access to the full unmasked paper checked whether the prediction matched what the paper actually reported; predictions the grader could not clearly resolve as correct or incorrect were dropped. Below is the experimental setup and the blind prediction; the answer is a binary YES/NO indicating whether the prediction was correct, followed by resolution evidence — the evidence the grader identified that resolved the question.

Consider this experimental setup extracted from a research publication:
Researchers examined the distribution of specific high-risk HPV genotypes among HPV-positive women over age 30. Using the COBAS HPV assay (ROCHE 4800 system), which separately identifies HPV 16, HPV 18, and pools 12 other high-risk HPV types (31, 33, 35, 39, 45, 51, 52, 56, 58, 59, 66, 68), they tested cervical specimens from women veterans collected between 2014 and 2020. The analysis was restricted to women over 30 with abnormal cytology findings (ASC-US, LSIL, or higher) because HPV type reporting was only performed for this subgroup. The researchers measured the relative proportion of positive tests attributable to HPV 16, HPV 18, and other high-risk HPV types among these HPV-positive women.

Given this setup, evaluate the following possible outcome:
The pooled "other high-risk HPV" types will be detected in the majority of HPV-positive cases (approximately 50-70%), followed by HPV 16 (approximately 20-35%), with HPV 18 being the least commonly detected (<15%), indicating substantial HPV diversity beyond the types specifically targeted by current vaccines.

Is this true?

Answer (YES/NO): NO